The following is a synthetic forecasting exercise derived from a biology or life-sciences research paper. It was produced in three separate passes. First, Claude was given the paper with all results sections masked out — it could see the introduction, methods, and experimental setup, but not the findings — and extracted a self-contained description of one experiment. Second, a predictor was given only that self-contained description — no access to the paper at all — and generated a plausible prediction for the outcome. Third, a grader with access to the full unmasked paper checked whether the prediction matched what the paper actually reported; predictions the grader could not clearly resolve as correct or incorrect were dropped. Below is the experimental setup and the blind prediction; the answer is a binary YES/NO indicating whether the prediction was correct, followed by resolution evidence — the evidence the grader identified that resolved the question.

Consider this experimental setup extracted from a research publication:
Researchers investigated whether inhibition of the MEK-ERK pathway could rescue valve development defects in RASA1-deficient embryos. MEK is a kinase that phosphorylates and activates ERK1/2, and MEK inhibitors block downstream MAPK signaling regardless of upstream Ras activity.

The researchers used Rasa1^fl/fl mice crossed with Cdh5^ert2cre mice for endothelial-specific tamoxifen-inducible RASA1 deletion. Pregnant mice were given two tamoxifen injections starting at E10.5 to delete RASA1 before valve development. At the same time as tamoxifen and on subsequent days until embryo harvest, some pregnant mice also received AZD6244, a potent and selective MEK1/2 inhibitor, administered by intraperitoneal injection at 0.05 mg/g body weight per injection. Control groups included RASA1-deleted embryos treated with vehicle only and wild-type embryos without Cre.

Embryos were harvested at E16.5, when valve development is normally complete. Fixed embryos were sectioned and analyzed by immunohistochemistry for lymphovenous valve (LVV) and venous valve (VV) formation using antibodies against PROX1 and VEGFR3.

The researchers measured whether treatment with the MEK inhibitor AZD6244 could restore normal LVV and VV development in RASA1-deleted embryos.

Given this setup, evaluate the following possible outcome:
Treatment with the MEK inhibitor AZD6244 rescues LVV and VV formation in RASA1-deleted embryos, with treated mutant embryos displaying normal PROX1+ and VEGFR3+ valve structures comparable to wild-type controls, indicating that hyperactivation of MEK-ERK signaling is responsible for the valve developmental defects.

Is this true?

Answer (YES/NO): NO